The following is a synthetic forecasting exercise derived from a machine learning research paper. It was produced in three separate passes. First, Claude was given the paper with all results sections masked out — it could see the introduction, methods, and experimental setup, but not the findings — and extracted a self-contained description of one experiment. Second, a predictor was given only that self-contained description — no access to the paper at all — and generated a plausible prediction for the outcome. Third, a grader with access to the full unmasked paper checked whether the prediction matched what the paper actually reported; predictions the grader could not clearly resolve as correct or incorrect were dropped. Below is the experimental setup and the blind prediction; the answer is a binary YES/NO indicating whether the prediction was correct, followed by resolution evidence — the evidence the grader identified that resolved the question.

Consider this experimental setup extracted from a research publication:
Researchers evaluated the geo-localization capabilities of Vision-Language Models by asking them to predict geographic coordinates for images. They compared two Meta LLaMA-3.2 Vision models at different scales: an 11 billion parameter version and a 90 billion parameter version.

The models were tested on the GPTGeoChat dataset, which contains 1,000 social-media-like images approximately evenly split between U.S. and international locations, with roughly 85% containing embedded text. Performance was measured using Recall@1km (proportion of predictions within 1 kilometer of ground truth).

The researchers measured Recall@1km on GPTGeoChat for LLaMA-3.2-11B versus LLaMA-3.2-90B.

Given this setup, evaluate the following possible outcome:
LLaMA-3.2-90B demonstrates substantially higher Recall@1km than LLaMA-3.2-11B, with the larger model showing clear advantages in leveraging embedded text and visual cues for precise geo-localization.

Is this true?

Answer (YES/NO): NO